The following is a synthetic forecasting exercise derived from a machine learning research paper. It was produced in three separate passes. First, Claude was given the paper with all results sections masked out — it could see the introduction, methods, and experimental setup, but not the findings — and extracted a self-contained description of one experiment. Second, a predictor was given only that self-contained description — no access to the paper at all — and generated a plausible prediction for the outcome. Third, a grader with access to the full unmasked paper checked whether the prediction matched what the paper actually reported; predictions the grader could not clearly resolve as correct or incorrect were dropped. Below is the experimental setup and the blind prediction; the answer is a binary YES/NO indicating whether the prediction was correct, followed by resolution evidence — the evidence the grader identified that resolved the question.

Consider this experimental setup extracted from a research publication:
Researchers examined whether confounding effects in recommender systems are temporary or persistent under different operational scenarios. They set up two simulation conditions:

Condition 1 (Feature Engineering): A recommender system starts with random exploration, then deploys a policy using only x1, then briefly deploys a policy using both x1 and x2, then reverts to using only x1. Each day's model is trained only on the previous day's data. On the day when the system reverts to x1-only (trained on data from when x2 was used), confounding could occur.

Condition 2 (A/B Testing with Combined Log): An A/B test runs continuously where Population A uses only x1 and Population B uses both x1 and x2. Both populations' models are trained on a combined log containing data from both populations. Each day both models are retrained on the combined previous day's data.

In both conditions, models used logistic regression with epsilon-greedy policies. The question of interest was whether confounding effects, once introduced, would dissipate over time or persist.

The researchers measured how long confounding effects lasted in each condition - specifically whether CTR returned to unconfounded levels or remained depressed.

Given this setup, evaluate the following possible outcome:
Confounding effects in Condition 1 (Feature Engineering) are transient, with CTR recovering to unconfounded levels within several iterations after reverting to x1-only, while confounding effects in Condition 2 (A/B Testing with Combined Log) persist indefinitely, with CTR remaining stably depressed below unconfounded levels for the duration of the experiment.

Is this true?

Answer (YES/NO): YES